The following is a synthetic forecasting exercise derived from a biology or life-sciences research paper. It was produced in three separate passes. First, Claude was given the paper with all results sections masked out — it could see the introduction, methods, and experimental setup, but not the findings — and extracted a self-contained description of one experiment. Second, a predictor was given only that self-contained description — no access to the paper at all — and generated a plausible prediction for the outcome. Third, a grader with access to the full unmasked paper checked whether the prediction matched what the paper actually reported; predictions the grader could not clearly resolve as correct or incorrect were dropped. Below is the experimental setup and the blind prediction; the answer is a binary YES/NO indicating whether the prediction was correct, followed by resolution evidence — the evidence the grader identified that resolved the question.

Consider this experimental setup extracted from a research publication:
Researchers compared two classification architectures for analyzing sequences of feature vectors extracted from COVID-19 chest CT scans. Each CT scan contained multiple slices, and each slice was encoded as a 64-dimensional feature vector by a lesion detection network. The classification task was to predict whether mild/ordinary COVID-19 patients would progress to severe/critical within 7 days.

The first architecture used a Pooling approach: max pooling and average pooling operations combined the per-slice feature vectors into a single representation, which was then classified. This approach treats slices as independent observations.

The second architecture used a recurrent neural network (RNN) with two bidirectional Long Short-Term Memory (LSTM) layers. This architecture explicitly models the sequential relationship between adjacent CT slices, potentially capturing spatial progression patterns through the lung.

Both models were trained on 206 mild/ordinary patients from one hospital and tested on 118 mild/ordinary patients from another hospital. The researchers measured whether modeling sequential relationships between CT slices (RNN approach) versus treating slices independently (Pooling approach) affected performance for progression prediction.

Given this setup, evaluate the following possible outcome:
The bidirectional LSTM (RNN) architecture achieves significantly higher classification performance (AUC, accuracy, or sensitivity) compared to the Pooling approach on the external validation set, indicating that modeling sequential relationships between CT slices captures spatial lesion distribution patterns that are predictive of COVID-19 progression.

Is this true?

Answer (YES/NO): NO